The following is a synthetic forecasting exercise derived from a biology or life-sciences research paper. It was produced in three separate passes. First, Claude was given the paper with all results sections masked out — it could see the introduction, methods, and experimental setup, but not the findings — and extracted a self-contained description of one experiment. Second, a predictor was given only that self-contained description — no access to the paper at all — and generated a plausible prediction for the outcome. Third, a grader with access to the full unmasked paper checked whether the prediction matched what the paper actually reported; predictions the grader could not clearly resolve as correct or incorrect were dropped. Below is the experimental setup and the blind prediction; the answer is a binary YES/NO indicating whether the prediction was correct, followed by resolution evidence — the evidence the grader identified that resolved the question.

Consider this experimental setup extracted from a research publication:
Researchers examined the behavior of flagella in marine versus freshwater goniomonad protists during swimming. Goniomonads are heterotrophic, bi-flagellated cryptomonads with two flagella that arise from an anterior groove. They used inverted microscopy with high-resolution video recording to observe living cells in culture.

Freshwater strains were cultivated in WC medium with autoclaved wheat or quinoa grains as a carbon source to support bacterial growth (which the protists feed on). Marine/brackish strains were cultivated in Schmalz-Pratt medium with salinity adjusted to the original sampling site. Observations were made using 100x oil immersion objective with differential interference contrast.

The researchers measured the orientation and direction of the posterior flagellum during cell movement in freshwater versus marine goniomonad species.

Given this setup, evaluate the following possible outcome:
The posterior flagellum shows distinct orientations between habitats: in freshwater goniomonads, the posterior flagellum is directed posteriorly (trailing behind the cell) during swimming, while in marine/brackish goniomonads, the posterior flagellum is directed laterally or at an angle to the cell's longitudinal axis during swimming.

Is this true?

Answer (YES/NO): NO